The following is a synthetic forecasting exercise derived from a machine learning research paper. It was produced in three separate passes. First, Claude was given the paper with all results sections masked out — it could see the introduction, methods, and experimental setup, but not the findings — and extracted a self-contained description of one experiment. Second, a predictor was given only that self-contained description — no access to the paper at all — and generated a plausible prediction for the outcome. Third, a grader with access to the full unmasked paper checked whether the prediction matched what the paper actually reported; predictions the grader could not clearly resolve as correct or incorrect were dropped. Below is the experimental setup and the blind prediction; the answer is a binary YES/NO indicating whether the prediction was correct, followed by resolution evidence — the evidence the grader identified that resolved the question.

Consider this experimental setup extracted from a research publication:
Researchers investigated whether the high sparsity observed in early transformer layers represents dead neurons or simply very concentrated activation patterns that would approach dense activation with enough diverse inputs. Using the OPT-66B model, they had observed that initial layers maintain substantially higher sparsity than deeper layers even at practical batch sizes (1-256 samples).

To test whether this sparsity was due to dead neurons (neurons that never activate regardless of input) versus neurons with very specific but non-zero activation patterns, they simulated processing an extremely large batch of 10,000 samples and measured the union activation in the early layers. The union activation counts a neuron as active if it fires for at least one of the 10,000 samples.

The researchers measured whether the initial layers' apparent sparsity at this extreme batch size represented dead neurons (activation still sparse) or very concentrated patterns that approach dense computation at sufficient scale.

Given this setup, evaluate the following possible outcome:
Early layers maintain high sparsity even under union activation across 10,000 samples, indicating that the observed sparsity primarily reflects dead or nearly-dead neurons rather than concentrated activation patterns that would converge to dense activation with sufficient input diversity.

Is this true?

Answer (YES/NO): NO